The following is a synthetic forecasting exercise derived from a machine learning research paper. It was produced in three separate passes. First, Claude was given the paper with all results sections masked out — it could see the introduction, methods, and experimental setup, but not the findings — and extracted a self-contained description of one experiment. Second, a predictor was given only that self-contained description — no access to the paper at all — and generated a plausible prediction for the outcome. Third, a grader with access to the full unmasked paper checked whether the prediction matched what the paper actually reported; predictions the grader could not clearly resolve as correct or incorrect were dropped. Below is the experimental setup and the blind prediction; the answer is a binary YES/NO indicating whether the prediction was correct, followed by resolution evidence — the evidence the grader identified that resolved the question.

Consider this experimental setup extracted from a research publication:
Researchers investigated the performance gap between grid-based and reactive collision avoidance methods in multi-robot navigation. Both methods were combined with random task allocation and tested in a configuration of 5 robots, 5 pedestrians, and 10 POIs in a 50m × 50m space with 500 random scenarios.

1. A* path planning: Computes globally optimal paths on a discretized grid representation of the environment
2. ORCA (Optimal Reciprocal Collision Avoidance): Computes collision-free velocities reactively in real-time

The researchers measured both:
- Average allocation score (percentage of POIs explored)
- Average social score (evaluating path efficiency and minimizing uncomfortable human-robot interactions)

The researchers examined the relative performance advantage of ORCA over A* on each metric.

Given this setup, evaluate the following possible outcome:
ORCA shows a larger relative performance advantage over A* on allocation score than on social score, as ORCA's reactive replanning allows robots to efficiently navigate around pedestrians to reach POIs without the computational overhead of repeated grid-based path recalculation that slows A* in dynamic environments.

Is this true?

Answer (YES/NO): YES